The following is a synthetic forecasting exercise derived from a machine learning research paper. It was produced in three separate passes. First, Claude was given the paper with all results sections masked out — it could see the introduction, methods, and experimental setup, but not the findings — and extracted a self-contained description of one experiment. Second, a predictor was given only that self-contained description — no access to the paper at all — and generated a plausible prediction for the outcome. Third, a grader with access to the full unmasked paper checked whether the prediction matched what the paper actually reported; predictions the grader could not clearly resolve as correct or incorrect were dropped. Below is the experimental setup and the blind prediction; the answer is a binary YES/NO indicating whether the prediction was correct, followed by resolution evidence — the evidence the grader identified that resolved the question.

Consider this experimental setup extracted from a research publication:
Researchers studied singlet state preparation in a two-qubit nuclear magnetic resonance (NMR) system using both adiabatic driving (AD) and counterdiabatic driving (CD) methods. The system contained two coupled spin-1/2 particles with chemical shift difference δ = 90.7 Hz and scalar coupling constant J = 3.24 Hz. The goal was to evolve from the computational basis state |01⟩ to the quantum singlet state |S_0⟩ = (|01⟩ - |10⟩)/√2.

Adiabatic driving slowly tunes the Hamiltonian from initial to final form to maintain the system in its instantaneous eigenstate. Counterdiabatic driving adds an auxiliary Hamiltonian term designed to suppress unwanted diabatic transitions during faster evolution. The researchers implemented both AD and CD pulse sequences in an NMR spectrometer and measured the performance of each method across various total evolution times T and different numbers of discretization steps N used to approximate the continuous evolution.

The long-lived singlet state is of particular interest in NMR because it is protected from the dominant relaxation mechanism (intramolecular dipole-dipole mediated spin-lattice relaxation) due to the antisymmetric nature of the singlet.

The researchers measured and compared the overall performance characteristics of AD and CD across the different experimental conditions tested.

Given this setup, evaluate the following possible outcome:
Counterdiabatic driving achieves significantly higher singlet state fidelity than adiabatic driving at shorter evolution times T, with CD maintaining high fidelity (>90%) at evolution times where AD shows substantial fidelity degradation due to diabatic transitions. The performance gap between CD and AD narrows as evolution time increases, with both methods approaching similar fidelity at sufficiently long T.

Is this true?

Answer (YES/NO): NO